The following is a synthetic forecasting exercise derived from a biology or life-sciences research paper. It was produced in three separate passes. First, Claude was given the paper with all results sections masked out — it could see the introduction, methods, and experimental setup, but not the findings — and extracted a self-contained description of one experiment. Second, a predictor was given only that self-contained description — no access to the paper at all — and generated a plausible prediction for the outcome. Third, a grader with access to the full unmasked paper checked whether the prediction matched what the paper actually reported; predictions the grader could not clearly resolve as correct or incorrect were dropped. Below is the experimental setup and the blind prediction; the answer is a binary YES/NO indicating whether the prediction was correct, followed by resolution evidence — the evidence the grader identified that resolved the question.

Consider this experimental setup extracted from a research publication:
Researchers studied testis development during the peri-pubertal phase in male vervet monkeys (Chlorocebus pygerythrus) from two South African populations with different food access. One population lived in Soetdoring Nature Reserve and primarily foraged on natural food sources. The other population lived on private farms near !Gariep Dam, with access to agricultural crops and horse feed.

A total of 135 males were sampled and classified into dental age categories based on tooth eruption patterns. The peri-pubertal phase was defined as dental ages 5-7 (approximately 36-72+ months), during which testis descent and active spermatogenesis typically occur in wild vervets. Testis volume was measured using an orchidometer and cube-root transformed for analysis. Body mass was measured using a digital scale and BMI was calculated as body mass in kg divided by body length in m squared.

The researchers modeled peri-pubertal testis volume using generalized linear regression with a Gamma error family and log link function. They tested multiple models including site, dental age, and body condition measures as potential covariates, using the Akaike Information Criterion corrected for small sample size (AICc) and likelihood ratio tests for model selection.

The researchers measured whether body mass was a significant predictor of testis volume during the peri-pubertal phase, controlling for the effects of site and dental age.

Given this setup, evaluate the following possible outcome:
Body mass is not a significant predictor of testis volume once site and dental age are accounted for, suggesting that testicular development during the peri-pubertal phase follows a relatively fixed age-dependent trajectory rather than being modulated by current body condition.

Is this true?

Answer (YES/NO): NO